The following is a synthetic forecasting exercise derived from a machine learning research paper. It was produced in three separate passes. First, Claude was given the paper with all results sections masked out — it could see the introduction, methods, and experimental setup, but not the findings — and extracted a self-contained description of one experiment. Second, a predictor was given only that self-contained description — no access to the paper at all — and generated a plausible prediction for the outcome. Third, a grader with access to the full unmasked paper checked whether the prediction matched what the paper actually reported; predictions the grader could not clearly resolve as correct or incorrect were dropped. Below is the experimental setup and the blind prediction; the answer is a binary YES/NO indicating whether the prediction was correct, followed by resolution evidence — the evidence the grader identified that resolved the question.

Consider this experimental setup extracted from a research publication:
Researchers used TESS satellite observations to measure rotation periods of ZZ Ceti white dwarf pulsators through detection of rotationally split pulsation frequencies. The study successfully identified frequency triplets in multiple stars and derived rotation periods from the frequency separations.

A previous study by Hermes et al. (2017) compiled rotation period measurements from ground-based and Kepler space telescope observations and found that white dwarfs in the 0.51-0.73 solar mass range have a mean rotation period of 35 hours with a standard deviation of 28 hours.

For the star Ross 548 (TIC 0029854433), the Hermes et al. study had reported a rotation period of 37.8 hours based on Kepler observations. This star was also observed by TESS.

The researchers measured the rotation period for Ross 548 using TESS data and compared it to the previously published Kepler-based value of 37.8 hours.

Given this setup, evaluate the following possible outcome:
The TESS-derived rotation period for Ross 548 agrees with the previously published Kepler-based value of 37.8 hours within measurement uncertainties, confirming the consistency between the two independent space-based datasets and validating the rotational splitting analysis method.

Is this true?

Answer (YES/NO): YES